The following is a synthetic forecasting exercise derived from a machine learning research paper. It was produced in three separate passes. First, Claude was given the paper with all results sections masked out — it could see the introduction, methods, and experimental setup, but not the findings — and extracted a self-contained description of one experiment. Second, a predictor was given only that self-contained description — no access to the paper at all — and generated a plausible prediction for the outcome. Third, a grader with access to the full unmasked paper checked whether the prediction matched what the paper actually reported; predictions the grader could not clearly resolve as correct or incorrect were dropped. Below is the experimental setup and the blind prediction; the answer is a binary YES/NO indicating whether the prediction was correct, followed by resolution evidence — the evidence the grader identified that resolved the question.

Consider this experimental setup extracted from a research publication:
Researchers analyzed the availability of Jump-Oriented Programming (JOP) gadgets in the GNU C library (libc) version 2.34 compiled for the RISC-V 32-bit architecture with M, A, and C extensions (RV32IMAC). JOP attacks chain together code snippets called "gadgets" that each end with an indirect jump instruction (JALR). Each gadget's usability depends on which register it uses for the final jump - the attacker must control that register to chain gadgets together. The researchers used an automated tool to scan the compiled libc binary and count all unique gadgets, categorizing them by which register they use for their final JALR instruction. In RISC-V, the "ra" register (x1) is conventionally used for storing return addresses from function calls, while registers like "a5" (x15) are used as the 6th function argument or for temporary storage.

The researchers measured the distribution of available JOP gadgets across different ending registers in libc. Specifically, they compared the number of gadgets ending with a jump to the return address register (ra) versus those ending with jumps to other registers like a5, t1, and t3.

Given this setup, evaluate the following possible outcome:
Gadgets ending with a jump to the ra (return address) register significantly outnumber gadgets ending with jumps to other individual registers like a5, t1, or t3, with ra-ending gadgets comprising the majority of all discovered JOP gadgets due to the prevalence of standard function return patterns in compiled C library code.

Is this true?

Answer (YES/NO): YES